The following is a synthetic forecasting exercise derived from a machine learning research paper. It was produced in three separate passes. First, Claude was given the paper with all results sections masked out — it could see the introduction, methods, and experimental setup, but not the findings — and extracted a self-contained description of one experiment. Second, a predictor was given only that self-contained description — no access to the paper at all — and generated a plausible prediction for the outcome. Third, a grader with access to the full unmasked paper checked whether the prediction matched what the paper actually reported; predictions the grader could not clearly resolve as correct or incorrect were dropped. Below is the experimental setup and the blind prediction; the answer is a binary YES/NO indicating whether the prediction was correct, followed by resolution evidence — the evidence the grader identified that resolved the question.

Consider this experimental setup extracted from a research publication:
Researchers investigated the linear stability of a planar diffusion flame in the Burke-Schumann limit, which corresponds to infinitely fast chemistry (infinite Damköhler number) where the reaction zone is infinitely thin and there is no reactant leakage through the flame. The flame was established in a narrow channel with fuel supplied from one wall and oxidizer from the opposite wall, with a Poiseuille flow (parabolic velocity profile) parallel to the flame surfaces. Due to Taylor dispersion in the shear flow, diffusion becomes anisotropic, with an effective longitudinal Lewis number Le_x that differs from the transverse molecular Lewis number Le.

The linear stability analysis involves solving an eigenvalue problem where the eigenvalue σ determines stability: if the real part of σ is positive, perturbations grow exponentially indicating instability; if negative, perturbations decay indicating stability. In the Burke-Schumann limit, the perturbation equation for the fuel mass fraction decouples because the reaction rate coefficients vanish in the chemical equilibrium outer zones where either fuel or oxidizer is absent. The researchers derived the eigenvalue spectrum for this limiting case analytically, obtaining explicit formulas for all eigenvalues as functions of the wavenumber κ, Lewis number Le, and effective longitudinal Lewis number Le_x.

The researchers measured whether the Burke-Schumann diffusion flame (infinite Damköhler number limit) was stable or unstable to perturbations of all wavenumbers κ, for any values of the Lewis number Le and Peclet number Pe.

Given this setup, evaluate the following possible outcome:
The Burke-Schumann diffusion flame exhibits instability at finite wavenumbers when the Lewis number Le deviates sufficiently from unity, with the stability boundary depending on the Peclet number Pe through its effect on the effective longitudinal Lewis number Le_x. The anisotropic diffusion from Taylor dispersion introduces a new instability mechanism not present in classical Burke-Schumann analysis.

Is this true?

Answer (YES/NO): NO